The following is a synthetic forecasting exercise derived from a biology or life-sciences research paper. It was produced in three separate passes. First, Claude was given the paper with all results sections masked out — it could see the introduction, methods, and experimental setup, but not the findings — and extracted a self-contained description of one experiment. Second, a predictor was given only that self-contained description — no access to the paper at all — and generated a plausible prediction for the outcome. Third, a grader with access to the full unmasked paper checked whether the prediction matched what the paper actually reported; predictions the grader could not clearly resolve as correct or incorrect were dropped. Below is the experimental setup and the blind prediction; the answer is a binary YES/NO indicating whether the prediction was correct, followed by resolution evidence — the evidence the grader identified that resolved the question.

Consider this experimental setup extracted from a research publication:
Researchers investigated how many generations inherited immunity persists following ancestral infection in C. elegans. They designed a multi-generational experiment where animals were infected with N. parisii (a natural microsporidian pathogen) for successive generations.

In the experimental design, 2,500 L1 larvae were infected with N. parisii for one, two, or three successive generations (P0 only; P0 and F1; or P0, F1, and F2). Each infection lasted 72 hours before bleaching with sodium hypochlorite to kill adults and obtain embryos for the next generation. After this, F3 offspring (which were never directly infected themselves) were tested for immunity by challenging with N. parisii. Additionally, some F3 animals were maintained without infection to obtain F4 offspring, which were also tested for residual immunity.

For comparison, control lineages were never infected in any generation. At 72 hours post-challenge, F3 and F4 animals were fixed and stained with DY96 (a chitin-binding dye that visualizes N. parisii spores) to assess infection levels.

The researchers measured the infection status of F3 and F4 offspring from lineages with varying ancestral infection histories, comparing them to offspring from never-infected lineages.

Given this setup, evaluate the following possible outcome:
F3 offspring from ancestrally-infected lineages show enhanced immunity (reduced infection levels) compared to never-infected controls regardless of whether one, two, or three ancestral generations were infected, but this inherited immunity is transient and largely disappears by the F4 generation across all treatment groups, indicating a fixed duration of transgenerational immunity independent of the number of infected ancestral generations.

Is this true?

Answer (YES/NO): YES